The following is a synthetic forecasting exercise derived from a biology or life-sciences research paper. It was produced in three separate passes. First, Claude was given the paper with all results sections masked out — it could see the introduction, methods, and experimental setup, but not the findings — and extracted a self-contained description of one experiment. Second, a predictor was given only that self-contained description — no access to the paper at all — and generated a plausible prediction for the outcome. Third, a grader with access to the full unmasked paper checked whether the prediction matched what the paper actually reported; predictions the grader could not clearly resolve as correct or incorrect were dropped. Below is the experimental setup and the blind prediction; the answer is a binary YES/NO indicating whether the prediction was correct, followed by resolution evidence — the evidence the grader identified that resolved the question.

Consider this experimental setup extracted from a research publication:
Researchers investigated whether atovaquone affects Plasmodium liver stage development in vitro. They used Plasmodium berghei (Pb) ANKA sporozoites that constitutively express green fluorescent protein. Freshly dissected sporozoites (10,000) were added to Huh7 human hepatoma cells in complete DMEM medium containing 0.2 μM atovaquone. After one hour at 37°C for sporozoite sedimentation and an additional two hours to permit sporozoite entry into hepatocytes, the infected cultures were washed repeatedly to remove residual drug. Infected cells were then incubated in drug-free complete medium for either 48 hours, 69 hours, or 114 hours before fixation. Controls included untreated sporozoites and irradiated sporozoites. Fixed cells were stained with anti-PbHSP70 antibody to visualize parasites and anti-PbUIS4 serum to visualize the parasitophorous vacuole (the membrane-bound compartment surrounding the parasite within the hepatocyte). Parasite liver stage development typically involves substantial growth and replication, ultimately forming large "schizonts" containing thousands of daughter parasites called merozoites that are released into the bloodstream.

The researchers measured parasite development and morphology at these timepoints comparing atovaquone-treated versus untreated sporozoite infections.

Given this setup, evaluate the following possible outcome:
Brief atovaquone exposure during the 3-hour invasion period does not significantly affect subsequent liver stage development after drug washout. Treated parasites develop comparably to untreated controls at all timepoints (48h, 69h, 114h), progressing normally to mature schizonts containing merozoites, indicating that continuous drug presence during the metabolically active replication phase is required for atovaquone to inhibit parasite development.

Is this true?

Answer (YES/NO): NO